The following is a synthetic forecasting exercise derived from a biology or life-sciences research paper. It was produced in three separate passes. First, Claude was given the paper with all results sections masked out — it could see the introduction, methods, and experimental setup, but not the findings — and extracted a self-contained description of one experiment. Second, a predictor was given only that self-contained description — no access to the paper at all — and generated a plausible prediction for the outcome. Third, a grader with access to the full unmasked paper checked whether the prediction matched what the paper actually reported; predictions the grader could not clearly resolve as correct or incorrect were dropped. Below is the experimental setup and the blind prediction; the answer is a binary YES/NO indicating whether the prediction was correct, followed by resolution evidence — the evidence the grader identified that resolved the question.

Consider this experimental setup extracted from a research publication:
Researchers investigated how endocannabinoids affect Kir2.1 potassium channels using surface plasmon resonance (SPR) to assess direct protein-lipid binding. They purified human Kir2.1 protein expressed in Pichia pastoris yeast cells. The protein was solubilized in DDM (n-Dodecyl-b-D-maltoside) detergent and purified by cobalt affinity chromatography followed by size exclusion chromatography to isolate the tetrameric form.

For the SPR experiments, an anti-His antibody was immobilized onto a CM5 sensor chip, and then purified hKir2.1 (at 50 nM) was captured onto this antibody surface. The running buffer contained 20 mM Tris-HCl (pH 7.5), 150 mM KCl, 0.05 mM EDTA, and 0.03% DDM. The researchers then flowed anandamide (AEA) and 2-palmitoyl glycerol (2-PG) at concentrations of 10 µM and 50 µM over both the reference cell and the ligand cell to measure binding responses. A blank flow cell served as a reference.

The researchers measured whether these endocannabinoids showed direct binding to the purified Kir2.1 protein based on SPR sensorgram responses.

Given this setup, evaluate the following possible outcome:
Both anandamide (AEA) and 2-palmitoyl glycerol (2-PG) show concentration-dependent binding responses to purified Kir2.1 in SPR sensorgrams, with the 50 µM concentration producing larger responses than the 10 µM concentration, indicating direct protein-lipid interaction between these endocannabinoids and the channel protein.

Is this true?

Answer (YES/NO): NO